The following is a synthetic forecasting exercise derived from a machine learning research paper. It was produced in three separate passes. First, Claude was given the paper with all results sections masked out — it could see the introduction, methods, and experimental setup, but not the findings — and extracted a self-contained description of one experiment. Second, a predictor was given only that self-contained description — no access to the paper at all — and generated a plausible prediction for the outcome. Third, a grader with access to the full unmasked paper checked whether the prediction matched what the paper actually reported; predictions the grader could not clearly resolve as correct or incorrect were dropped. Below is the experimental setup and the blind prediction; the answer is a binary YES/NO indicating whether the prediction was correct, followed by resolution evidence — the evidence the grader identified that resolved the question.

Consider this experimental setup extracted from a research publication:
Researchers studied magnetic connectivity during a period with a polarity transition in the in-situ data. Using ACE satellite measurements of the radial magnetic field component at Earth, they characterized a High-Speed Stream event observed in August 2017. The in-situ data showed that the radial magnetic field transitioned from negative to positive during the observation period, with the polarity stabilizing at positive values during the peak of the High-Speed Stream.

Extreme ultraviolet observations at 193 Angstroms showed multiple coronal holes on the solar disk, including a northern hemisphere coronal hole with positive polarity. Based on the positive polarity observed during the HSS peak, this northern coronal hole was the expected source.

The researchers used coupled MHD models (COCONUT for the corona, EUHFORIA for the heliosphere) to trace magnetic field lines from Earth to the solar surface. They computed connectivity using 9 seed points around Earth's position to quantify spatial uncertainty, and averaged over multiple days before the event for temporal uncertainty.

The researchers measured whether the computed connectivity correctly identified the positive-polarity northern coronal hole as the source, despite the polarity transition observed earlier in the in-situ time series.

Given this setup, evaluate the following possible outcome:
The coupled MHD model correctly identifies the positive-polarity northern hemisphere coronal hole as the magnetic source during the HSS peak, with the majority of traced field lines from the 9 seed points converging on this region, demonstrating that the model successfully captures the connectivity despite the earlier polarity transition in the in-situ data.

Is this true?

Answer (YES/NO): NO